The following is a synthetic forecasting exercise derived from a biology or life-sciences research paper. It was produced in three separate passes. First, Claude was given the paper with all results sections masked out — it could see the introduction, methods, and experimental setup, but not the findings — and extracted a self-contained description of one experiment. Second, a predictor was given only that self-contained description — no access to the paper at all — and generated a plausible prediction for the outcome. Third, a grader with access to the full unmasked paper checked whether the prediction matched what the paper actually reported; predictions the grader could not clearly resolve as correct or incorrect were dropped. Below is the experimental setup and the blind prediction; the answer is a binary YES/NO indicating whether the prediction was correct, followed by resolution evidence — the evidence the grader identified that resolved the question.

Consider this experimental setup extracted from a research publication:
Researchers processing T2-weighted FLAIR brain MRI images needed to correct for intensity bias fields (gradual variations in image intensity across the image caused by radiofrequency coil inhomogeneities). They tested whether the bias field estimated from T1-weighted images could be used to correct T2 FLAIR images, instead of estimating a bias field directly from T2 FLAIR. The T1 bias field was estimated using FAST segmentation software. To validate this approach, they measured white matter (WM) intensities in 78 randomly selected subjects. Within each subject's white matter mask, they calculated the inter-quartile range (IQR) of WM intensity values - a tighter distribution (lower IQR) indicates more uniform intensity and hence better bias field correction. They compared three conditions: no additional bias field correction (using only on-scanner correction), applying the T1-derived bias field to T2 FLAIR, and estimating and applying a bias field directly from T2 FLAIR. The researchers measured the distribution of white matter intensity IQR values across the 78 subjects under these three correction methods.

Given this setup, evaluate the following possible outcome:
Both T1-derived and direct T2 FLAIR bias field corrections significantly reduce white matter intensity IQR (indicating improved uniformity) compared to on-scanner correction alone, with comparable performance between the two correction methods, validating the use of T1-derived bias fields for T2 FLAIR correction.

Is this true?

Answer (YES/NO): YES